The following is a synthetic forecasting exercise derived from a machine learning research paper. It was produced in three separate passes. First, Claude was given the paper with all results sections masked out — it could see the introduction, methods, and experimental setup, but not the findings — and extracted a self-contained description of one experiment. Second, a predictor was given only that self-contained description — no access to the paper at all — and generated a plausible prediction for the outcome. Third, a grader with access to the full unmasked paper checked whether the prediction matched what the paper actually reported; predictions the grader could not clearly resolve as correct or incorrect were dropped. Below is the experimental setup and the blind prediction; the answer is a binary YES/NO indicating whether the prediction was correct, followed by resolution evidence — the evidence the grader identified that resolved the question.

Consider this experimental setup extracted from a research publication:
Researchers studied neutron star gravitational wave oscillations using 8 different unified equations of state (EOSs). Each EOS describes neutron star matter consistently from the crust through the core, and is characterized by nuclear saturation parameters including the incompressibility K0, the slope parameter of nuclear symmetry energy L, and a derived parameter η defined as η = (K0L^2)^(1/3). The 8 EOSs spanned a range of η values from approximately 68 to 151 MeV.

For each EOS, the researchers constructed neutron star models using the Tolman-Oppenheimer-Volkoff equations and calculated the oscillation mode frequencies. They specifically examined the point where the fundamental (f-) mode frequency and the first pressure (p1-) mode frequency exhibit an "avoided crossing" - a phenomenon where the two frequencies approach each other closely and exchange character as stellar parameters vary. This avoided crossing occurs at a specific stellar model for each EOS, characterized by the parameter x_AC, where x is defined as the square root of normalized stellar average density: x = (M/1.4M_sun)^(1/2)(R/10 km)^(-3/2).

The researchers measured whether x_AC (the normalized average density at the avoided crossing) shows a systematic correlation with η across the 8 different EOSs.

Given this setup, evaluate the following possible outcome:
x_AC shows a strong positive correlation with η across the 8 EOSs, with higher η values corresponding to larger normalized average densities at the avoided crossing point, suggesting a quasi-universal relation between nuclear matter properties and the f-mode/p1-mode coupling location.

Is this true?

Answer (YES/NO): NO